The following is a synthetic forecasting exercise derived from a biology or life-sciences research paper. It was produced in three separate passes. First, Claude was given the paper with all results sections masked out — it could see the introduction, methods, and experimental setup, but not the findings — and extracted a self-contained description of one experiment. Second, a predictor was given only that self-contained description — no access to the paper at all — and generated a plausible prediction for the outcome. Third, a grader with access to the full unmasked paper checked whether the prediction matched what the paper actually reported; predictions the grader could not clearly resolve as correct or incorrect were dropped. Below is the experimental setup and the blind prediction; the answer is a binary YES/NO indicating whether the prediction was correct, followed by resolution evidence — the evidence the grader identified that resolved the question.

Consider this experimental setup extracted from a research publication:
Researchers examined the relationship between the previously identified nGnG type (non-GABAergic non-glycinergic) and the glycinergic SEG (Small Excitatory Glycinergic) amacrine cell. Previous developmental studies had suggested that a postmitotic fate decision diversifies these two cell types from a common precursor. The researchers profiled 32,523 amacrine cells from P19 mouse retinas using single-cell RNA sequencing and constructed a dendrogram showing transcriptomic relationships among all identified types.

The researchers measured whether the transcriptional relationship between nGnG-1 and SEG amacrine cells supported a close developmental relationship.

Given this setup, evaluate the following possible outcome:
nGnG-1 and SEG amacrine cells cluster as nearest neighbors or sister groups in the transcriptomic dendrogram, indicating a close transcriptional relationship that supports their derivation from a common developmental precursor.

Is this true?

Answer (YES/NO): YES